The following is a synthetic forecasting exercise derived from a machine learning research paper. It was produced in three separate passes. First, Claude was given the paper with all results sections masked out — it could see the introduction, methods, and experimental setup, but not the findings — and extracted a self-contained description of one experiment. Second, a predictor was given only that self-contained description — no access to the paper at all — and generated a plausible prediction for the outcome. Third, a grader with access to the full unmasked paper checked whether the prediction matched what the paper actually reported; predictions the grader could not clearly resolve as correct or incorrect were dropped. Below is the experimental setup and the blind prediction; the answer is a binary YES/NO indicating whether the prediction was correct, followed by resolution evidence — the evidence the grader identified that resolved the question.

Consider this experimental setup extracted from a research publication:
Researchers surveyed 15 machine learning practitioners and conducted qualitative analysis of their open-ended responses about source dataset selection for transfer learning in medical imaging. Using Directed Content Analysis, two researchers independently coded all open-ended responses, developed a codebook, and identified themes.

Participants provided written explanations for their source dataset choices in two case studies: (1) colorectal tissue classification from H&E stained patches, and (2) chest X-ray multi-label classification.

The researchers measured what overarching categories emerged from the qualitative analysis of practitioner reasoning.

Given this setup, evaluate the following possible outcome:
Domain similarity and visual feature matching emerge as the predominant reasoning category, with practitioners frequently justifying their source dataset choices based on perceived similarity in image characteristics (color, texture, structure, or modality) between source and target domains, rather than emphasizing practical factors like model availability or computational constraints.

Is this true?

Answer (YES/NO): NO